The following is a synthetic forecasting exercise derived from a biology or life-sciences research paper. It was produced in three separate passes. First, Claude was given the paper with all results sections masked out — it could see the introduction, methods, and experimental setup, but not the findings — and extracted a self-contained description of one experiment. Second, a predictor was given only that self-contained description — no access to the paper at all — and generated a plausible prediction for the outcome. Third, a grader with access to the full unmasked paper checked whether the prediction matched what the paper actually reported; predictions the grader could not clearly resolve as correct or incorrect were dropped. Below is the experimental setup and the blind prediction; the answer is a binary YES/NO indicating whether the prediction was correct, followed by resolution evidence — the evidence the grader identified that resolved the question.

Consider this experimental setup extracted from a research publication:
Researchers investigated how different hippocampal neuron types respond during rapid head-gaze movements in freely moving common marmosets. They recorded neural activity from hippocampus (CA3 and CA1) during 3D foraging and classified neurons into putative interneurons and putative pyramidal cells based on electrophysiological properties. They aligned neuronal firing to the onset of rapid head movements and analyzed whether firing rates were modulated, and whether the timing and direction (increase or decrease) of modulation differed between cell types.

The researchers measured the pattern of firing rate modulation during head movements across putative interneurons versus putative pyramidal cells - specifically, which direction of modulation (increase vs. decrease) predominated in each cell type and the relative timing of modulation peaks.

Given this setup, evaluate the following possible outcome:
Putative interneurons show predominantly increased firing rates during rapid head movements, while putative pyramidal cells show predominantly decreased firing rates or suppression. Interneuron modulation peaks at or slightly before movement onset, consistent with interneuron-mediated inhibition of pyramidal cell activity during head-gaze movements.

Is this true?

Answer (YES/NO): NO